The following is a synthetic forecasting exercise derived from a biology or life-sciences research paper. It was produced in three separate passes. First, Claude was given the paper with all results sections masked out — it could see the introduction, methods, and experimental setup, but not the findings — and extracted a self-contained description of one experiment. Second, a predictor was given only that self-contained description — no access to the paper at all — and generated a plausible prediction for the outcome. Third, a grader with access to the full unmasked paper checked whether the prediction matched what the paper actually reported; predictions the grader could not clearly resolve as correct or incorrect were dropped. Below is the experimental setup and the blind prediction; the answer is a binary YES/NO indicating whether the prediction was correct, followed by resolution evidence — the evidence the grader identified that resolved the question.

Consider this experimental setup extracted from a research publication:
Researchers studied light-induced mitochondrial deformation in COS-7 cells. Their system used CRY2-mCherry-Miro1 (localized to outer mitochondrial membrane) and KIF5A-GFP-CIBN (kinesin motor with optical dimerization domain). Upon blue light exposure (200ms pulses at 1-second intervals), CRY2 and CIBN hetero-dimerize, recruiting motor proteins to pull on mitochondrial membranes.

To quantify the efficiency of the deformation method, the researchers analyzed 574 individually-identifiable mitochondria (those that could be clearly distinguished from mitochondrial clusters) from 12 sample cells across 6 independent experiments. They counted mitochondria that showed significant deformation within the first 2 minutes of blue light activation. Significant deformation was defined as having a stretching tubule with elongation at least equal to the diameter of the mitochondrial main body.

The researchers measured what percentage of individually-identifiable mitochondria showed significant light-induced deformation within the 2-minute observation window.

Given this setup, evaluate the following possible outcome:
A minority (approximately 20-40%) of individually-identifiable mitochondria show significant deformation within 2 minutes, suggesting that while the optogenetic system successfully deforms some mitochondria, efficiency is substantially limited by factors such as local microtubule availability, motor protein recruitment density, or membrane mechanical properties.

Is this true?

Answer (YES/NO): YES